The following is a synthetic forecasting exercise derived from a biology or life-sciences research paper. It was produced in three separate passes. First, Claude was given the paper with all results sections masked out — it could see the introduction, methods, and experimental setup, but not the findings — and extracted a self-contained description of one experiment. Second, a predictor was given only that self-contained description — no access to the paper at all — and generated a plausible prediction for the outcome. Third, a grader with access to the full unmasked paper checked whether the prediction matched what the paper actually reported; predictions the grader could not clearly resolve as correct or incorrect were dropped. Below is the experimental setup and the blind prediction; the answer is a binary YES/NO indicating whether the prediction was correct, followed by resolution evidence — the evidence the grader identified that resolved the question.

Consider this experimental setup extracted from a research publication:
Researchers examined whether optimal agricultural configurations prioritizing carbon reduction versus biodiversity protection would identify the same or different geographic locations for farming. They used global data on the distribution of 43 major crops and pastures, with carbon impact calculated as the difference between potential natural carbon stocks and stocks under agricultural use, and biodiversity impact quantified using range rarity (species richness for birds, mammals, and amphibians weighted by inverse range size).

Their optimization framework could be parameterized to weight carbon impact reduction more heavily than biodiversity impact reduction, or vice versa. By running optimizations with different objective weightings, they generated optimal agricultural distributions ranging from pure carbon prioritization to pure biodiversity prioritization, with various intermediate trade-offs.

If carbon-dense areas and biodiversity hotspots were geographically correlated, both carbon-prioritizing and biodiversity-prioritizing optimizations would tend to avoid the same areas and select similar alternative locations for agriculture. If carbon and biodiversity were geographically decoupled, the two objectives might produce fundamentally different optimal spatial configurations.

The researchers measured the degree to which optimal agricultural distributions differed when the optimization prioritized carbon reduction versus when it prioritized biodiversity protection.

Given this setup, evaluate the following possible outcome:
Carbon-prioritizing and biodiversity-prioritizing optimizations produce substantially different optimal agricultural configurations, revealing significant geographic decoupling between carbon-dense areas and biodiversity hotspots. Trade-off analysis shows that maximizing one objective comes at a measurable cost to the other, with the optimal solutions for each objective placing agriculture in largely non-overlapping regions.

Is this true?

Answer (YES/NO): NO